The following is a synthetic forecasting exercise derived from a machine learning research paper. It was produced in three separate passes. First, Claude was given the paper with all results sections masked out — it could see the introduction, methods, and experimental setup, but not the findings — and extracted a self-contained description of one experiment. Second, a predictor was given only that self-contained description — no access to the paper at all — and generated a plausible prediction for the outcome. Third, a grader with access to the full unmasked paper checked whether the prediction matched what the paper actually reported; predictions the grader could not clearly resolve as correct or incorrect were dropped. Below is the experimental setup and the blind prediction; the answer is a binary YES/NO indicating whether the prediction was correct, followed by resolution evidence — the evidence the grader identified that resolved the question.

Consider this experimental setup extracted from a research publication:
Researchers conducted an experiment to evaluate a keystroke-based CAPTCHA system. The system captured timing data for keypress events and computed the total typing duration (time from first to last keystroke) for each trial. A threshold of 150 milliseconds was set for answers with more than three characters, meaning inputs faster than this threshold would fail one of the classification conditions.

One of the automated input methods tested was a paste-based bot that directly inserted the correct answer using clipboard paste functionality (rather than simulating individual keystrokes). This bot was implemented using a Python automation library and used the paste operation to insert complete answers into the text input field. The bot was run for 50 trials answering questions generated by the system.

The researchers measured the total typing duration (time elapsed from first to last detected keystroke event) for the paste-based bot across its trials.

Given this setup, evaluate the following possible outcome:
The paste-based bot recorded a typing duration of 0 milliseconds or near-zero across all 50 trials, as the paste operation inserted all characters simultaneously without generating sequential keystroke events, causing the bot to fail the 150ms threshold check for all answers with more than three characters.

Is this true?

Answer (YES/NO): NO